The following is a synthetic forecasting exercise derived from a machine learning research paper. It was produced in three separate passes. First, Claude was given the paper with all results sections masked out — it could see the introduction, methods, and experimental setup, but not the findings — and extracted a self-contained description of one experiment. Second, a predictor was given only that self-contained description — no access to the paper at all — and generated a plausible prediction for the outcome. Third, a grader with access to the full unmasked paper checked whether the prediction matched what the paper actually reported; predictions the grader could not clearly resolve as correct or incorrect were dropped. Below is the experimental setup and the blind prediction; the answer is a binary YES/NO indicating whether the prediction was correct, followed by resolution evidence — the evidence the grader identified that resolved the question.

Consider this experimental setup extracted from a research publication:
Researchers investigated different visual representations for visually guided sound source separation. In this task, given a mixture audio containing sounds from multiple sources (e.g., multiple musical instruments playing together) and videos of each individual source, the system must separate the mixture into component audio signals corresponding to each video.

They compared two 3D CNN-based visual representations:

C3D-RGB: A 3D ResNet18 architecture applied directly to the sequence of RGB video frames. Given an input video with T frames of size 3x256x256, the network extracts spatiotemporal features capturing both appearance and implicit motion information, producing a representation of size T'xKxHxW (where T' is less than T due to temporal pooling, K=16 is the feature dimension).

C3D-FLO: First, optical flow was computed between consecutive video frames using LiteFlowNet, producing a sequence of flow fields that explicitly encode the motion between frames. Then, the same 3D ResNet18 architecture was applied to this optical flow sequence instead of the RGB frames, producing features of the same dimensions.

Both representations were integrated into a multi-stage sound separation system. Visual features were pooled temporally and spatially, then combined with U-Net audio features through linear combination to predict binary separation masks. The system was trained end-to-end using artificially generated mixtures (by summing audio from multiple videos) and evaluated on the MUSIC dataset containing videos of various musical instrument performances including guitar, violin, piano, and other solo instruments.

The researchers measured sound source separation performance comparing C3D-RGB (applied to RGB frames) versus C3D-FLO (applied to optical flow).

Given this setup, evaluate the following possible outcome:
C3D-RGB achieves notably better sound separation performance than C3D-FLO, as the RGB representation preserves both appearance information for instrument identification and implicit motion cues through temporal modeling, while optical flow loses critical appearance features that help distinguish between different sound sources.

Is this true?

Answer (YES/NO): NO